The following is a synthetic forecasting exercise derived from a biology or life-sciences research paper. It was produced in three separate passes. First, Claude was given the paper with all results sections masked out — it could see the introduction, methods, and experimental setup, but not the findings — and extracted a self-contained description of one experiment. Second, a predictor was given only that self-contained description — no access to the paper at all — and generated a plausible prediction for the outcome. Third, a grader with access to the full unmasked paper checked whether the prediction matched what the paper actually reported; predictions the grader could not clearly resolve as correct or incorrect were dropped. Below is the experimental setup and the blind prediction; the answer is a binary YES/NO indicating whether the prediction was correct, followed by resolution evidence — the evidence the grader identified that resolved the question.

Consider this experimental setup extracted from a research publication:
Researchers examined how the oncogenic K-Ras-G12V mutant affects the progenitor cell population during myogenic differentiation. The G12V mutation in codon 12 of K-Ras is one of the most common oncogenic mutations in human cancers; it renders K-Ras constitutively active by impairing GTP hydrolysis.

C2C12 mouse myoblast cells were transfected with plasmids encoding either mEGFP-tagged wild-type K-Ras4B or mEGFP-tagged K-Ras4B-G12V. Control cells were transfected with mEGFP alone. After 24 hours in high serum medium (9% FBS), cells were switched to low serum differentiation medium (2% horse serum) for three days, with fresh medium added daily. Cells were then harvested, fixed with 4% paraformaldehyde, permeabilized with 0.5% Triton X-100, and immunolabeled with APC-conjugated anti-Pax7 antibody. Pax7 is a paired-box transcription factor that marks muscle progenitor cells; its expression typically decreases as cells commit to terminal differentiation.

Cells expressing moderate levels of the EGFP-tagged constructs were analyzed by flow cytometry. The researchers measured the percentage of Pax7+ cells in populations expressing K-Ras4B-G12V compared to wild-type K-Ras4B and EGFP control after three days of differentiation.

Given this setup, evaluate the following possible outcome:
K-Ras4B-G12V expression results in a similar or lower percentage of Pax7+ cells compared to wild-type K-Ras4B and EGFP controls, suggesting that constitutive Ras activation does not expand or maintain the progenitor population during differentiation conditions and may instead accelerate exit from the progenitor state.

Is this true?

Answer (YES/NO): NO